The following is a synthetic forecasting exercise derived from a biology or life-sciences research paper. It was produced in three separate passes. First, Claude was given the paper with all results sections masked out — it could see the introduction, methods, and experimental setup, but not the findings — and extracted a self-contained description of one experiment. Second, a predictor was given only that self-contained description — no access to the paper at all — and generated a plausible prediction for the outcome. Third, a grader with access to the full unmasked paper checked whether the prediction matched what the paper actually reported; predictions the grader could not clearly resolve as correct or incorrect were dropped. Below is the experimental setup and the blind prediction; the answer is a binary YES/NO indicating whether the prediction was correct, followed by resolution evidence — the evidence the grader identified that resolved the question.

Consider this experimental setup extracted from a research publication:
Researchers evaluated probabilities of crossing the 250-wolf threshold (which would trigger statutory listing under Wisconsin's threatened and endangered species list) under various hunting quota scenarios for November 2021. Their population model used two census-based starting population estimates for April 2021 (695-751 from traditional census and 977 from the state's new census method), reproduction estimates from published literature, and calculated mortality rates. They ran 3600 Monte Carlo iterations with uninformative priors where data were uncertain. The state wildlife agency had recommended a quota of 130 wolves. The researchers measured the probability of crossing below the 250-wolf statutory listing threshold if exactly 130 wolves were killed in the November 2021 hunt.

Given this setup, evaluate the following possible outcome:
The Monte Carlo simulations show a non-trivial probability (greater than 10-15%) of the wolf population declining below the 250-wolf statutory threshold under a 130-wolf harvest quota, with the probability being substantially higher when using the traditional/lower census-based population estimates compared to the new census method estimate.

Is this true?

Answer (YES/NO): YES